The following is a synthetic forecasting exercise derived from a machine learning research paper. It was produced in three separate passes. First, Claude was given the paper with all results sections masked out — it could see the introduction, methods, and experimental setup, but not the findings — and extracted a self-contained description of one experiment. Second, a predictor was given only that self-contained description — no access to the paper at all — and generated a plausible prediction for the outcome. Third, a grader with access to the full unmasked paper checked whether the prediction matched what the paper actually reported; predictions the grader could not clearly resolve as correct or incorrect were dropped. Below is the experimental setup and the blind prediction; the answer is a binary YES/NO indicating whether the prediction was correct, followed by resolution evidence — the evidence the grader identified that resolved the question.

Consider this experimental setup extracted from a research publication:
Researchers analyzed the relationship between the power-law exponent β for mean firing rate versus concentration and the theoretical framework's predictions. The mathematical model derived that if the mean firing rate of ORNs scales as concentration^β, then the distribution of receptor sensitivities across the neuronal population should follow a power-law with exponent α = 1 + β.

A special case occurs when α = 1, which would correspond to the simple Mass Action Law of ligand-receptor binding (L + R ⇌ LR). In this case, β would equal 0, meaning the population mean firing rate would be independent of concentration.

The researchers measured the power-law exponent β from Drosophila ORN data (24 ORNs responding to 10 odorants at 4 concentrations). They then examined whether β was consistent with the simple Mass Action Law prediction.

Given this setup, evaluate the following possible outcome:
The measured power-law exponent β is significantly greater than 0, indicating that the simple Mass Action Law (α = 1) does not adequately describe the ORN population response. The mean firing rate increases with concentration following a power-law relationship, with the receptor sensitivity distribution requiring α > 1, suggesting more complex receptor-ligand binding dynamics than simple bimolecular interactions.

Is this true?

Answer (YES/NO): YES